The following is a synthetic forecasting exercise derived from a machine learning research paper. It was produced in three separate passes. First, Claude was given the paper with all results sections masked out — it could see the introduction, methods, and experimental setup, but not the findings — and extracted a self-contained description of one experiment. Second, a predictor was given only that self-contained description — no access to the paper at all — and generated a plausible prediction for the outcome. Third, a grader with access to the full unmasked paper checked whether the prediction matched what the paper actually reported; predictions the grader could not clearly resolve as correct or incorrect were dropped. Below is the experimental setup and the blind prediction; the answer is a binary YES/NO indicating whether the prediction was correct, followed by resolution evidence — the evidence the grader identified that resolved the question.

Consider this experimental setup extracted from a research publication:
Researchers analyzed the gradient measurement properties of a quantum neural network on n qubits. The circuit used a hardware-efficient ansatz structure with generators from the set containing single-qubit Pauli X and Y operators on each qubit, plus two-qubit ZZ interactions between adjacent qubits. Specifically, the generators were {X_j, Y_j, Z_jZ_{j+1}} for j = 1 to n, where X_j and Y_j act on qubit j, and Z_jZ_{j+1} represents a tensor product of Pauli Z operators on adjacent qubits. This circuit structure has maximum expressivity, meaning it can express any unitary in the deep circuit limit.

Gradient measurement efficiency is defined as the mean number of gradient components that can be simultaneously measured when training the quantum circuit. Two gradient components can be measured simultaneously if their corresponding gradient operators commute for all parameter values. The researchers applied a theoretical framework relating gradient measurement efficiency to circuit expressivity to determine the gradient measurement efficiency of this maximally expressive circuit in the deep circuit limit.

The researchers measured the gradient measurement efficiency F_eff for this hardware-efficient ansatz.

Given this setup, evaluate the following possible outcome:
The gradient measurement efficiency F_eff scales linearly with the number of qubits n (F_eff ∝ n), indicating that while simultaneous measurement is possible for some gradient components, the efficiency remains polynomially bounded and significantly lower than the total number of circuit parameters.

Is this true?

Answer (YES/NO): NO